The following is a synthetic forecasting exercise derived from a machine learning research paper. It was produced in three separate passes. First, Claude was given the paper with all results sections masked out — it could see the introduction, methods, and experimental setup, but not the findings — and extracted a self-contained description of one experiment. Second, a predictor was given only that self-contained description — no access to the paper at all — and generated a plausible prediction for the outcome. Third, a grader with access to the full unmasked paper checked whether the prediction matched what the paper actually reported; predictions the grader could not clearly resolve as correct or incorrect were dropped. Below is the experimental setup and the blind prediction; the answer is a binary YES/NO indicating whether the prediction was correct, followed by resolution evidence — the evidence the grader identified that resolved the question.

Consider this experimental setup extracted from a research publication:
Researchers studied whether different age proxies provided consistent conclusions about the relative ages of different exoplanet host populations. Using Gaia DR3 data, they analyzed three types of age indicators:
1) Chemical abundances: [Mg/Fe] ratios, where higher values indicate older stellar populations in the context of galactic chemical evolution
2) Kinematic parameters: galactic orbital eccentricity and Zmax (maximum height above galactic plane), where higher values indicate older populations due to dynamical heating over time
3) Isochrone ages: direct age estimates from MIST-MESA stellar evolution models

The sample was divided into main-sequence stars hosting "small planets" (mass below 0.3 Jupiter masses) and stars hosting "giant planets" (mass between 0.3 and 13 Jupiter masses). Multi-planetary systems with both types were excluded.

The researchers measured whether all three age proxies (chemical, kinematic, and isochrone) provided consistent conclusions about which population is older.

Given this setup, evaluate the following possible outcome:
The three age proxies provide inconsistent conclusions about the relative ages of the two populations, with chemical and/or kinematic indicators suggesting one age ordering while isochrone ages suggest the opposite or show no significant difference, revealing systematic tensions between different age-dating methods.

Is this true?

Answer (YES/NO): NO